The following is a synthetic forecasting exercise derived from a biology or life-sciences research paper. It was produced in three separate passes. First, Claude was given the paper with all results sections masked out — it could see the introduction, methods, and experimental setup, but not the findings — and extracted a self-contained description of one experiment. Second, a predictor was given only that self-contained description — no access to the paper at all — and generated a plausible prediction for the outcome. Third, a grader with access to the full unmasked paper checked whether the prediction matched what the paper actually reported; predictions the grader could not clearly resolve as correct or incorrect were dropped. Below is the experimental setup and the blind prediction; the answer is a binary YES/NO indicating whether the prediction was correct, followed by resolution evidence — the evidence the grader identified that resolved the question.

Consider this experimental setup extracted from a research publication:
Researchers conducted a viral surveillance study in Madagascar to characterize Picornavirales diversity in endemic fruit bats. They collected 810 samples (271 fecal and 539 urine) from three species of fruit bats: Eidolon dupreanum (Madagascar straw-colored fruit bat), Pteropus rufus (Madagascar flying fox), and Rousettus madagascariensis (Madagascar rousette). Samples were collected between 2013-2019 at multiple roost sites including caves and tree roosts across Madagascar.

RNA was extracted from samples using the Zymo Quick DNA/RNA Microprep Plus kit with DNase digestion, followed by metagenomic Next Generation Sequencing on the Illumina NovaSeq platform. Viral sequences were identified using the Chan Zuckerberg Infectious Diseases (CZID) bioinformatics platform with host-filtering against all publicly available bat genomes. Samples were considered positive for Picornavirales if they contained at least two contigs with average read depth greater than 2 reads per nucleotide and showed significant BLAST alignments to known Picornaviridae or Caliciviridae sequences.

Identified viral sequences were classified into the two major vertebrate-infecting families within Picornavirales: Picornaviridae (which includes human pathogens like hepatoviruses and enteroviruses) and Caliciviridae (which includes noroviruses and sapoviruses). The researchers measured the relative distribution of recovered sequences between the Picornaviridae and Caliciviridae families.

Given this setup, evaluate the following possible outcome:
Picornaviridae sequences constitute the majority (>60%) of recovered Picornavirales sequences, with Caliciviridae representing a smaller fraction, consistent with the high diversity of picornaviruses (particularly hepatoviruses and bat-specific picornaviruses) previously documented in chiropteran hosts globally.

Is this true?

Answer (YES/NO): YES